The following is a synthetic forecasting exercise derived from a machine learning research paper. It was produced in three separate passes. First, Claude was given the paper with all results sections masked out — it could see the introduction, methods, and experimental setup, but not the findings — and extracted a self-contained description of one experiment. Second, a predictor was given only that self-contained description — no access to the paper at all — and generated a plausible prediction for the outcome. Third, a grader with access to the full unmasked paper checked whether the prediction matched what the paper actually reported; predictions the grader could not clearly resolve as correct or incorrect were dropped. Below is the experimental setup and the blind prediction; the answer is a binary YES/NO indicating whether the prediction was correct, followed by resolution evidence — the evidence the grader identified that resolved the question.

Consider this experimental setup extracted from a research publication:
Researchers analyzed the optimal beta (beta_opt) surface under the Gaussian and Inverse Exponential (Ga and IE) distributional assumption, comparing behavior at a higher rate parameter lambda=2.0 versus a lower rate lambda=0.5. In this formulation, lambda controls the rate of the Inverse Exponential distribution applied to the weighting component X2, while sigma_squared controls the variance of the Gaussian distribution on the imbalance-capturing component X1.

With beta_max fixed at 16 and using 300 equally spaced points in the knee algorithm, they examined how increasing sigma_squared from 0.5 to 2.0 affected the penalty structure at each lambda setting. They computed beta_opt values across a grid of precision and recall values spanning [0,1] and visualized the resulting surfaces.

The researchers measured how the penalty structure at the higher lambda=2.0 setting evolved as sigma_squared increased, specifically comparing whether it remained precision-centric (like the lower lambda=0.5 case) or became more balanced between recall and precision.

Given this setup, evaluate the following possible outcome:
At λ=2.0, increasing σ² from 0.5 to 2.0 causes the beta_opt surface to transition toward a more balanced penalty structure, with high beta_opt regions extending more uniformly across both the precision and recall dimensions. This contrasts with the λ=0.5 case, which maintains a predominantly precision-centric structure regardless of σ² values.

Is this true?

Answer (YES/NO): YES